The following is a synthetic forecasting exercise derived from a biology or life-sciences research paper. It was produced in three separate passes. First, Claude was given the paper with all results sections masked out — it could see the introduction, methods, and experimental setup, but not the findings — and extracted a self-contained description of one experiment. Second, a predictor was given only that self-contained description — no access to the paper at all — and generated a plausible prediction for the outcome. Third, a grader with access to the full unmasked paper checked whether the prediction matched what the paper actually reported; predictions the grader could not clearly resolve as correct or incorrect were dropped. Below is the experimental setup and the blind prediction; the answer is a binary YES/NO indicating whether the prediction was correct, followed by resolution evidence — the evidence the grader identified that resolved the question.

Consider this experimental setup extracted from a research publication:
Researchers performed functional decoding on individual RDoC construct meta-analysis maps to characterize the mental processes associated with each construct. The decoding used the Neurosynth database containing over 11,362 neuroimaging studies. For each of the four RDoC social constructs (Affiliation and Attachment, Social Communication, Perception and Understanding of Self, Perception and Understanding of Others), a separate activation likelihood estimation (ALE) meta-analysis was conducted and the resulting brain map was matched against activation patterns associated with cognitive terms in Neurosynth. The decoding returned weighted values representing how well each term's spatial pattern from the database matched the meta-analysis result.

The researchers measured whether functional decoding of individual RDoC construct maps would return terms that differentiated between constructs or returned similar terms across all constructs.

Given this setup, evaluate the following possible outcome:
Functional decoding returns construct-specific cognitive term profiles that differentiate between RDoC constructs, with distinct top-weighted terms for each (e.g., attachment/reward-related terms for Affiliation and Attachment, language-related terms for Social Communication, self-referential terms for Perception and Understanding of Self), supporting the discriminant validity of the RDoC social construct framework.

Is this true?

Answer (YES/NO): NO